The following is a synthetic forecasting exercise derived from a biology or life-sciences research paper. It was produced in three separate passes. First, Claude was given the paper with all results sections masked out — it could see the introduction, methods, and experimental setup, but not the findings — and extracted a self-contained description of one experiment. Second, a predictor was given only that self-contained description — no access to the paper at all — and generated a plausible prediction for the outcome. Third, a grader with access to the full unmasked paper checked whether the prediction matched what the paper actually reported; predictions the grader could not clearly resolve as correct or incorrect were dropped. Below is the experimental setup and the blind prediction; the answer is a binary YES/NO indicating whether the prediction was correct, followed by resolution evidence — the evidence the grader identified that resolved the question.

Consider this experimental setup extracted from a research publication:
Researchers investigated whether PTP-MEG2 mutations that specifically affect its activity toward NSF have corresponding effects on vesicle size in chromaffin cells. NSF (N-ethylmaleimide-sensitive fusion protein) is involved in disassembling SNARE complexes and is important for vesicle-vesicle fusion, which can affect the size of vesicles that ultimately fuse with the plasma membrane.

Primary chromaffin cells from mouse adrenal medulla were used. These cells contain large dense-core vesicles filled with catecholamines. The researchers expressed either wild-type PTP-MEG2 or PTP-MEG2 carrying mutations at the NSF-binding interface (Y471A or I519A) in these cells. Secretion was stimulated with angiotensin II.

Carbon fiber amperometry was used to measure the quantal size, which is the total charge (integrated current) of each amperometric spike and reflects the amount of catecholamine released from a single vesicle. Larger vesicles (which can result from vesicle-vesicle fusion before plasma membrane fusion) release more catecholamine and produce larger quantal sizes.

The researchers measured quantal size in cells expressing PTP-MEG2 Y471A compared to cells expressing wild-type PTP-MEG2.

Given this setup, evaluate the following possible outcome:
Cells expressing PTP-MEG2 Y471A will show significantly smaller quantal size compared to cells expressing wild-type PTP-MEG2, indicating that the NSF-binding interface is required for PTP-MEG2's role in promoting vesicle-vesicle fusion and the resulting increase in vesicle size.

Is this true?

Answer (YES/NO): YES